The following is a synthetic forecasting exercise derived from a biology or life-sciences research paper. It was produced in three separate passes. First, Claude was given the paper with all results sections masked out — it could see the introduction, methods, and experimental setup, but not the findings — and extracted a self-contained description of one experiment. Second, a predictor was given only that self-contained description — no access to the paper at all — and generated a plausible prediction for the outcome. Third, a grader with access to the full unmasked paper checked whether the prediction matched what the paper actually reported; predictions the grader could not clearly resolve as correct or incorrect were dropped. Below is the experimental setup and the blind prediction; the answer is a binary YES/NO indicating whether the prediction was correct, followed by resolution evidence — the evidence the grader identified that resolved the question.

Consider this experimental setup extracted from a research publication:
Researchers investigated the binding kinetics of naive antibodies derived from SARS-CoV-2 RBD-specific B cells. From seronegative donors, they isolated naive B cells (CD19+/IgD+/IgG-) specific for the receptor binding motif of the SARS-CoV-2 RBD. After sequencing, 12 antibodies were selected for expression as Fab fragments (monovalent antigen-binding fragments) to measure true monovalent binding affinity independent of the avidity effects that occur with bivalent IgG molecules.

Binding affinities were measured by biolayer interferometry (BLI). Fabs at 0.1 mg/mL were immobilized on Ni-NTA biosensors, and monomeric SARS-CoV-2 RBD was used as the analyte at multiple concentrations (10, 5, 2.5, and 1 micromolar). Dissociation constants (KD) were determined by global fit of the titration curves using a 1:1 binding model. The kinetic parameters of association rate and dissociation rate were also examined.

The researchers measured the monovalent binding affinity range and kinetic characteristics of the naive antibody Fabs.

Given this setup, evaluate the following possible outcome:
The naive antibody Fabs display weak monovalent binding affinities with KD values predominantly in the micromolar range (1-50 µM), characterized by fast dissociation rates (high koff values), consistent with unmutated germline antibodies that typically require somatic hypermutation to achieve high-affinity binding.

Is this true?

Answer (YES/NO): YES